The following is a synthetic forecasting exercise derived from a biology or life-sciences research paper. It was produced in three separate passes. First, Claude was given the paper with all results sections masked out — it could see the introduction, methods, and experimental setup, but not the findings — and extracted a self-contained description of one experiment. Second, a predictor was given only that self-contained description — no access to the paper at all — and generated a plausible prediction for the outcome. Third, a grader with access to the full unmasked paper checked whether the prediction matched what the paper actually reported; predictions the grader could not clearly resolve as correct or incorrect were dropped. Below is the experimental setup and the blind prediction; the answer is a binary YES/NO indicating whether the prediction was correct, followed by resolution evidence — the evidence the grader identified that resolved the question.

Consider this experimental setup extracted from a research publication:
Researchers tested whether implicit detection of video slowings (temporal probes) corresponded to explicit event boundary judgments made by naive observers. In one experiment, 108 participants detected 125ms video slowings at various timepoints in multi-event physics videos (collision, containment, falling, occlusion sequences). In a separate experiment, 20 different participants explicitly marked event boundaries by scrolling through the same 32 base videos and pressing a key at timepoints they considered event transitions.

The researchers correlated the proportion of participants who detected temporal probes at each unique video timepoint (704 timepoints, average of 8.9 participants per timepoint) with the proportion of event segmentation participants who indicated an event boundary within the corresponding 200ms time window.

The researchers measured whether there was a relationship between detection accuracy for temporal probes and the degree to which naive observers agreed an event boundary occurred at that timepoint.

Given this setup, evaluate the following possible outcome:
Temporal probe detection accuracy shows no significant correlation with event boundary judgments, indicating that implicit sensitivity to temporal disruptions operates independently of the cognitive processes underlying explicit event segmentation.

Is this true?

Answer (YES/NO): NO